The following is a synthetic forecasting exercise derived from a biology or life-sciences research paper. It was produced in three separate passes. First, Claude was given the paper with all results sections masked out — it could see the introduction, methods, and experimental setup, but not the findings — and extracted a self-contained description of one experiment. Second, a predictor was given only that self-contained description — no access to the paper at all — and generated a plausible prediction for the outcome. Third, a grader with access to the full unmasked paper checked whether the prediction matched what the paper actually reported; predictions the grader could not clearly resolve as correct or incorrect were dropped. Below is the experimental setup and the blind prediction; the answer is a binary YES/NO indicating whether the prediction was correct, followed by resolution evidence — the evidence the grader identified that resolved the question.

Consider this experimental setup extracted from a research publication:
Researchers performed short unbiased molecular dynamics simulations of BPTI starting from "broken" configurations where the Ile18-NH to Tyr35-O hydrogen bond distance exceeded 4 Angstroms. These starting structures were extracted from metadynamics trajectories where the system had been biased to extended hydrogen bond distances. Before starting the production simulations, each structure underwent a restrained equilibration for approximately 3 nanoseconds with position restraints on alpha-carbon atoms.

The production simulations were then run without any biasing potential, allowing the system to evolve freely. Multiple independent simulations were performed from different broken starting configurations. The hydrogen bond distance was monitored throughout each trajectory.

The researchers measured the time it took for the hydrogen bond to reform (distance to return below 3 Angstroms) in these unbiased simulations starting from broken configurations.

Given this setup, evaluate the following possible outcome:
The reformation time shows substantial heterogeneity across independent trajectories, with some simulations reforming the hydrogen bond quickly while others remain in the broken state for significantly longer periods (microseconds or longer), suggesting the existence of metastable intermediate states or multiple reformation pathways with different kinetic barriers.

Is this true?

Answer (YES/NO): NO